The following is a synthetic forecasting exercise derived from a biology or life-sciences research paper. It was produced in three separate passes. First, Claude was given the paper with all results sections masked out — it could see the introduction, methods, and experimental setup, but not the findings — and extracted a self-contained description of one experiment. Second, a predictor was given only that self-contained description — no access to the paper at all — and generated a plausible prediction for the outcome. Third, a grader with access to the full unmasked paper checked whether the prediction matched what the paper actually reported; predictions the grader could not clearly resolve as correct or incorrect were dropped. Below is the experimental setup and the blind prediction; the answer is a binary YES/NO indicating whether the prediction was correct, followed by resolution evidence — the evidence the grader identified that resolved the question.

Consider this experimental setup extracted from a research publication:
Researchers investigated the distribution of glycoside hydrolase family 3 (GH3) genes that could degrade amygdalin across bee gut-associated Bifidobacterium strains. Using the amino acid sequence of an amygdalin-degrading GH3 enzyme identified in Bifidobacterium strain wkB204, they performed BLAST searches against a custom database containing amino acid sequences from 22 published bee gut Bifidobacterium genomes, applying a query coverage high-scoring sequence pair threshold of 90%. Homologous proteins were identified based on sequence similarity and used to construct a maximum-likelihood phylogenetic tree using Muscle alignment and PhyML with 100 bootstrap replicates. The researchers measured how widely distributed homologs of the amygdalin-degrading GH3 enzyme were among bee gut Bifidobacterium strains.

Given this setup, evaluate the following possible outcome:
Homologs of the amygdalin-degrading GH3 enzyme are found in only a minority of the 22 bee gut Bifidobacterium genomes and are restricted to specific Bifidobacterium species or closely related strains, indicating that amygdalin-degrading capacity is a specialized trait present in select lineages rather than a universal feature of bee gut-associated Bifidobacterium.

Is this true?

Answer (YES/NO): NO